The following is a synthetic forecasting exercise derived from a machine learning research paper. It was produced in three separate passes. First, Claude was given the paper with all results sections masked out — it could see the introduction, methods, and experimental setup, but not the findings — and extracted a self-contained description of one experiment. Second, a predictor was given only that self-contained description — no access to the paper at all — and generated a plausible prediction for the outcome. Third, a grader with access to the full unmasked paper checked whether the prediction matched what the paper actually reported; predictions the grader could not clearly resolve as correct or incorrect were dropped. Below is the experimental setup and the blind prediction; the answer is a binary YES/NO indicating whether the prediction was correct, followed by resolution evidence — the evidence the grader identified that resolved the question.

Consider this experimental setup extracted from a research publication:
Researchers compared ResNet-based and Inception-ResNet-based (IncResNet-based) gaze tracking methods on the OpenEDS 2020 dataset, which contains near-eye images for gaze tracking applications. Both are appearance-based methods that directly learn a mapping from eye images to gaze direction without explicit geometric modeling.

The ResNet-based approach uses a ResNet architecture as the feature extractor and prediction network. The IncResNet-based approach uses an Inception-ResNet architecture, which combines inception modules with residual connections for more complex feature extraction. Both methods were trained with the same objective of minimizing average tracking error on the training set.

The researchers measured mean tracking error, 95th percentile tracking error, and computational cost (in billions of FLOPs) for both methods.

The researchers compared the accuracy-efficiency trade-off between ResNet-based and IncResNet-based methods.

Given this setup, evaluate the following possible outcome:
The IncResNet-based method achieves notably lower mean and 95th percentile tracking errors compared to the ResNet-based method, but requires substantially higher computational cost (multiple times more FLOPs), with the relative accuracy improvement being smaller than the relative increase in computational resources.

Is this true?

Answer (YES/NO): NO